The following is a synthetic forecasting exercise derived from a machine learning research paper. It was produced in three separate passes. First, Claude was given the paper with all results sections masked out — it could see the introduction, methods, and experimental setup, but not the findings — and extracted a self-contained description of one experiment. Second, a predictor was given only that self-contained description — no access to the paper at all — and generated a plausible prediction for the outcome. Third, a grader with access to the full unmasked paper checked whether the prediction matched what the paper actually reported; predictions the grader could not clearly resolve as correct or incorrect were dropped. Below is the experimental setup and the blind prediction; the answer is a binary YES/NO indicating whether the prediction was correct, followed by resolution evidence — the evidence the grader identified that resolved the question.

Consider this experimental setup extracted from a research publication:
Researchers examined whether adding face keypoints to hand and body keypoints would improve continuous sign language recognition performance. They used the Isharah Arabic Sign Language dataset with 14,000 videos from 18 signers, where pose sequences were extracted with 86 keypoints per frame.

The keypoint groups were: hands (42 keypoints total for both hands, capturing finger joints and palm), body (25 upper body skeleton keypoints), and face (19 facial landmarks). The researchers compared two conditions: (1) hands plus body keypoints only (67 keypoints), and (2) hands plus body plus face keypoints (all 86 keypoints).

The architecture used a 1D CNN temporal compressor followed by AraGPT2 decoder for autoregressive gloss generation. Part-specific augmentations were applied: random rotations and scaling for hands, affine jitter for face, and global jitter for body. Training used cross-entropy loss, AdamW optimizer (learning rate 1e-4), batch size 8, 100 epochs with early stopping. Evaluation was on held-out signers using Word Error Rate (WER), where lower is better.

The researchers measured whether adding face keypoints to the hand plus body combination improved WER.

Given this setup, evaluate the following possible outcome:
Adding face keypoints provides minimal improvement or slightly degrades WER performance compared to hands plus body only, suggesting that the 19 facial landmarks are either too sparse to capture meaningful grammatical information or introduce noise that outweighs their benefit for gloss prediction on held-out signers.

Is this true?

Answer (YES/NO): NO